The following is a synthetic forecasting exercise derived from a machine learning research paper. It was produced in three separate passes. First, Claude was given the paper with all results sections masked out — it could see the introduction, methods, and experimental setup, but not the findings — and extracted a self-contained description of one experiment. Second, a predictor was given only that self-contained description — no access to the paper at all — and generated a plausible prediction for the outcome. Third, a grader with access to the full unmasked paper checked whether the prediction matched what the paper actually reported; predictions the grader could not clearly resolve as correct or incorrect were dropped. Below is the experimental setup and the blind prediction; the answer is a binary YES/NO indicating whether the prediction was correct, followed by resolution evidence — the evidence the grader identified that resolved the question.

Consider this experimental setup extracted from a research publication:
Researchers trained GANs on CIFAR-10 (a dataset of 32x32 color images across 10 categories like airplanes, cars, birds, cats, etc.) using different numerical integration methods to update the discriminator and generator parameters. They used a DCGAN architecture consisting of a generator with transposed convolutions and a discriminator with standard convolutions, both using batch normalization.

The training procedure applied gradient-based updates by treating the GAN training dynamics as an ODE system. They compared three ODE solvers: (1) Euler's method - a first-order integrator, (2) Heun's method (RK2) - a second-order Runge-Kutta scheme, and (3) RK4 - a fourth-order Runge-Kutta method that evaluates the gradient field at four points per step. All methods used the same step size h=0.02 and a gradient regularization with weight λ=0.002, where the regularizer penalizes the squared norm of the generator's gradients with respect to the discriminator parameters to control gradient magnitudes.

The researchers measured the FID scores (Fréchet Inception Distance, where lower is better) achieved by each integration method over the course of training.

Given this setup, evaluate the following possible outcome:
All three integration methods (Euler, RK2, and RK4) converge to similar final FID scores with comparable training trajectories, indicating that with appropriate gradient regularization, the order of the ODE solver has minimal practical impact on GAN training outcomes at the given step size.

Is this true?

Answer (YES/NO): NO